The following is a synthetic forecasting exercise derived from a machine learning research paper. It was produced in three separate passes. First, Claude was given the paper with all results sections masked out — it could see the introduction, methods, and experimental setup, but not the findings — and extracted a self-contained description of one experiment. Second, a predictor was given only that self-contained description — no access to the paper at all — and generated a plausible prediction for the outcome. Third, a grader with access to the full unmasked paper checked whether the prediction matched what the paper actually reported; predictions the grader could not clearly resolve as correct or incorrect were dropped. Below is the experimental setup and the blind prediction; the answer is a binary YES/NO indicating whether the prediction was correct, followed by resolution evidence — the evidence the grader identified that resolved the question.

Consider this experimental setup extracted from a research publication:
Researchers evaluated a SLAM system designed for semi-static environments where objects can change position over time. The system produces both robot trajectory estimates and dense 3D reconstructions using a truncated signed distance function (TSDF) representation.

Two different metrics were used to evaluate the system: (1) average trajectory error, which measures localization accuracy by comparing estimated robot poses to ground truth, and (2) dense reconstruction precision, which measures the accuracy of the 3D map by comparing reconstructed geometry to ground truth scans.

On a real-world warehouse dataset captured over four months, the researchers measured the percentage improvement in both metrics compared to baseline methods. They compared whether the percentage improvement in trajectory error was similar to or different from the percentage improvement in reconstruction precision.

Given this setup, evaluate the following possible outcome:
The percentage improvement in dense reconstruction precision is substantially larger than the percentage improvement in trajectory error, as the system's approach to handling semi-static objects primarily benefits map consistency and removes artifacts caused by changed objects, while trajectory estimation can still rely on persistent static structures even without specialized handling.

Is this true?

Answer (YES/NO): NO